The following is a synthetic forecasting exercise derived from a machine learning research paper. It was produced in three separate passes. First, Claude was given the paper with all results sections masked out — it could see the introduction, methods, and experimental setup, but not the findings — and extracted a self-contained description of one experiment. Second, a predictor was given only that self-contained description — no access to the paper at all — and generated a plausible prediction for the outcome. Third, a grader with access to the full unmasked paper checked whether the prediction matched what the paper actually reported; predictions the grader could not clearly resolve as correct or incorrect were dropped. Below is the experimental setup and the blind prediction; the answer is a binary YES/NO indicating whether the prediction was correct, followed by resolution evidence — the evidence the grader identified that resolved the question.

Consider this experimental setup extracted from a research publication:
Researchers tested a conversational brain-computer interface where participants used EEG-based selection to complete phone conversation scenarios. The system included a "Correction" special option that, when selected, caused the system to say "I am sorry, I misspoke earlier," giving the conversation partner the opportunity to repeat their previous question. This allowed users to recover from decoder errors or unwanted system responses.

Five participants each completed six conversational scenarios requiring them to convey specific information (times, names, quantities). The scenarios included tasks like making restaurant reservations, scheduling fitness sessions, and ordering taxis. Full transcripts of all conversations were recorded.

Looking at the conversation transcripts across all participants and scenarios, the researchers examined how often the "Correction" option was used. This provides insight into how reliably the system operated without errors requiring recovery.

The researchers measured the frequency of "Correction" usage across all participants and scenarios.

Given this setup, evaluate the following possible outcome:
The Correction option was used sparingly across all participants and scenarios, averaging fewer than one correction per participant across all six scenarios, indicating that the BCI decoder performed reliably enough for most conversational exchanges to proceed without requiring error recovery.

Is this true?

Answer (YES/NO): NO